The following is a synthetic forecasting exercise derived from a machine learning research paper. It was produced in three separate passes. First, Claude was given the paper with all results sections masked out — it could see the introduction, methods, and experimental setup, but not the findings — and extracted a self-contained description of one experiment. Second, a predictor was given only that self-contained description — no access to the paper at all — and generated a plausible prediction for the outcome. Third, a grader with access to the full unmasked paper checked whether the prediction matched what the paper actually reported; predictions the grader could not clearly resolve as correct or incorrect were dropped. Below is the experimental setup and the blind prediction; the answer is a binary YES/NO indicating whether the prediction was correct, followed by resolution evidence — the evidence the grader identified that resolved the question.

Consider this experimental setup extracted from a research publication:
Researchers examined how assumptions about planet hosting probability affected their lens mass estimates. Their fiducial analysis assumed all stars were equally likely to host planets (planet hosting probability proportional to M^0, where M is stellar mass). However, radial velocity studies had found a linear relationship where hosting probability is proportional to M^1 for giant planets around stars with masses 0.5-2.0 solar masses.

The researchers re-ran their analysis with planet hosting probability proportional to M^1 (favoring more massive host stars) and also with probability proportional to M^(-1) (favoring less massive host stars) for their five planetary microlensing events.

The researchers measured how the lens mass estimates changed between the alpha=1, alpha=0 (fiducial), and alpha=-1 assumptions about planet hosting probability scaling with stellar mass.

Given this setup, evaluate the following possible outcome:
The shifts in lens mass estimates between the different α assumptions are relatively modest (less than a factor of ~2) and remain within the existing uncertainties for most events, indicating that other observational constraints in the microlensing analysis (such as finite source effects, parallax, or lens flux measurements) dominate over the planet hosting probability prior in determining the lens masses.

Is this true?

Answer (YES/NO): YES